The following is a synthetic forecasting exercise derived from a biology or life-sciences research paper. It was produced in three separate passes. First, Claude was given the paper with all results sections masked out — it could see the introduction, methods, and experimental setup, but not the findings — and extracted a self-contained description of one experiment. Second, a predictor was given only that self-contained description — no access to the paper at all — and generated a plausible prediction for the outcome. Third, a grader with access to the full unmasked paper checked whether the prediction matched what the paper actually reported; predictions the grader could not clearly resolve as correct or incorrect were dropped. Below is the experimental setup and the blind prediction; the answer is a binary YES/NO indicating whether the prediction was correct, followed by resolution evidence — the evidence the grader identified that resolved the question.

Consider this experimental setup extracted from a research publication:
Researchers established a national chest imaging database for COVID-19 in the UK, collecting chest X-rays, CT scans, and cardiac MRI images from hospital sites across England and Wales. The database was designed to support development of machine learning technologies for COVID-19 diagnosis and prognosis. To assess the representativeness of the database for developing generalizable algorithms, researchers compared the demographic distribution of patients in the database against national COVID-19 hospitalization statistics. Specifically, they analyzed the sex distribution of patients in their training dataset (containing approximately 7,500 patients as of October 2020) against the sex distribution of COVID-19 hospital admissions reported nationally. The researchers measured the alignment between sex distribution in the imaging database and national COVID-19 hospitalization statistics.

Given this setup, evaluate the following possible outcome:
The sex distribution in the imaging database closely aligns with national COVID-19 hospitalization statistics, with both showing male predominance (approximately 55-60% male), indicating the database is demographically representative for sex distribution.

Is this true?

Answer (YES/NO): YES